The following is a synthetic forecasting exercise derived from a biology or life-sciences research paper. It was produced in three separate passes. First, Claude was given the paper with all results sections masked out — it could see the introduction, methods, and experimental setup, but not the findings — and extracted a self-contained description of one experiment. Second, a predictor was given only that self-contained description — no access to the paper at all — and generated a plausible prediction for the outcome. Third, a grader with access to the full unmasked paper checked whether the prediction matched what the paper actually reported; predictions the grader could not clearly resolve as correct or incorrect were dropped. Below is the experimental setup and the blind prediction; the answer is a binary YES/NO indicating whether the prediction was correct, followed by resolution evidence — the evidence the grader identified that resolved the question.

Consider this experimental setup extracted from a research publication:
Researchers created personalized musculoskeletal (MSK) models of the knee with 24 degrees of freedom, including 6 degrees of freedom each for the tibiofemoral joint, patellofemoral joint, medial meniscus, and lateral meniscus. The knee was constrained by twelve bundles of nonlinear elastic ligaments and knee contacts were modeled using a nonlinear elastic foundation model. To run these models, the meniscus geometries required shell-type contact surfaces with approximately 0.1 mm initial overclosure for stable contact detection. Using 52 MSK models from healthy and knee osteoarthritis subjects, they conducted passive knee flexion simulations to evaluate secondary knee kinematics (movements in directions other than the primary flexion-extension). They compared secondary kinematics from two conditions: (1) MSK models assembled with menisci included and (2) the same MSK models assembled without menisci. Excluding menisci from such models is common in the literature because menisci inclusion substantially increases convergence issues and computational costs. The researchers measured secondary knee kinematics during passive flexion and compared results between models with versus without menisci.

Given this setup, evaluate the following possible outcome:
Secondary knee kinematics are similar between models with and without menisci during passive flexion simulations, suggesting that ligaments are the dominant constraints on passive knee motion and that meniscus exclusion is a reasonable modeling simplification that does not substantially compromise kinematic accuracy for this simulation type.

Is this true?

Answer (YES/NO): YES